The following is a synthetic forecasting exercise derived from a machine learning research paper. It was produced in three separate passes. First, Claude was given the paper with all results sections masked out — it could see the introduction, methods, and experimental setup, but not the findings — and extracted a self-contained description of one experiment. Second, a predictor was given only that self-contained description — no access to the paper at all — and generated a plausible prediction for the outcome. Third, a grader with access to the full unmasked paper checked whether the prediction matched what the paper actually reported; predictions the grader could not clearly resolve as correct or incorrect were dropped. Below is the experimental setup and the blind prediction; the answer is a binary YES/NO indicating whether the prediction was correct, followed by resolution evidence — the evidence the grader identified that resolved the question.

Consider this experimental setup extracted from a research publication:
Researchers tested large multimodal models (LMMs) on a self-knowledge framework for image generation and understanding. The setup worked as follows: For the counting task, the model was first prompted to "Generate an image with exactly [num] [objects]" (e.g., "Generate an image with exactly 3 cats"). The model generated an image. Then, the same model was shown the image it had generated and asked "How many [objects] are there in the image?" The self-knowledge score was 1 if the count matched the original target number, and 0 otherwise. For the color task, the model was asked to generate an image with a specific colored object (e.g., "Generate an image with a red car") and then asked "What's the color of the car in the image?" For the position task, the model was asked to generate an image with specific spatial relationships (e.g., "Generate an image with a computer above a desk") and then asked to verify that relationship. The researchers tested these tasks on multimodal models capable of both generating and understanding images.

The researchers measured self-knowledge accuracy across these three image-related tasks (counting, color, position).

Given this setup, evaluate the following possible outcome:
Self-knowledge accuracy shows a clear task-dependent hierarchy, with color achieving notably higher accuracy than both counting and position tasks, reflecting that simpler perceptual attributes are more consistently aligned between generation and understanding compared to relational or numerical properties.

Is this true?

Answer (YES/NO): NO